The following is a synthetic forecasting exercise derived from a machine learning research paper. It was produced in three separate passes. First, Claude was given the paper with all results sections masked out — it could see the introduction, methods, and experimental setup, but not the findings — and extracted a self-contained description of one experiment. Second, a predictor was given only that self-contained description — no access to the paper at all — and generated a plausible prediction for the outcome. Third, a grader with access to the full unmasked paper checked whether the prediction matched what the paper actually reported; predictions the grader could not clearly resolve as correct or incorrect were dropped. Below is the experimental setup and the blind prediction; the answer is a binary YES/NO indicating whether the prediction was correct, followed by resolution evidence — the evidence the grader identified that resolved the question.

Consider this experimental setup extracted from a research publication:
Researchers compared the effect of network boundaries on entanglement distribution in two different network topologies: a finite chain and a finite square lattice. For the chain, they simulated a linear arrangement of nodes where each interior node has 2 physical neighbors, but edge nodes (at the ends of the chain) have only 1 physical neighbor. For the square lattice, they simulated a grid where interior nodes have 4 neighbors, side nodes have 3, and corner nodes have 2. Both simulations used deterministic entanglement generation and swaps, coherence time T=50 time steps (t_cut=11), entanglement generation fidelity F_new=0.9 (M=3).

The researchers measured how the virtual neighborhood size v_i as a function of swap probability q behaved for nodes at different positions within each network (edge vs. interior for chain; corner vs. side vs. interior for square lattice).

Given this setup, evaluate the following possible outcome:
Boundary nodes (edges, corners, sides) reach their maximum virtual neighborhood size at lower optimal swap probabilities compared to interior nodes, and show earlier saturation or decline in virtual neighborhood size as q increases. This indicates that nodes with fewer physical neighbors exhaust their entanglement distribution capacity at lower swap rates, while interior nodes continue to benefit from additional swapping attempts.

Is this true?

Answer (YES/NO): NO